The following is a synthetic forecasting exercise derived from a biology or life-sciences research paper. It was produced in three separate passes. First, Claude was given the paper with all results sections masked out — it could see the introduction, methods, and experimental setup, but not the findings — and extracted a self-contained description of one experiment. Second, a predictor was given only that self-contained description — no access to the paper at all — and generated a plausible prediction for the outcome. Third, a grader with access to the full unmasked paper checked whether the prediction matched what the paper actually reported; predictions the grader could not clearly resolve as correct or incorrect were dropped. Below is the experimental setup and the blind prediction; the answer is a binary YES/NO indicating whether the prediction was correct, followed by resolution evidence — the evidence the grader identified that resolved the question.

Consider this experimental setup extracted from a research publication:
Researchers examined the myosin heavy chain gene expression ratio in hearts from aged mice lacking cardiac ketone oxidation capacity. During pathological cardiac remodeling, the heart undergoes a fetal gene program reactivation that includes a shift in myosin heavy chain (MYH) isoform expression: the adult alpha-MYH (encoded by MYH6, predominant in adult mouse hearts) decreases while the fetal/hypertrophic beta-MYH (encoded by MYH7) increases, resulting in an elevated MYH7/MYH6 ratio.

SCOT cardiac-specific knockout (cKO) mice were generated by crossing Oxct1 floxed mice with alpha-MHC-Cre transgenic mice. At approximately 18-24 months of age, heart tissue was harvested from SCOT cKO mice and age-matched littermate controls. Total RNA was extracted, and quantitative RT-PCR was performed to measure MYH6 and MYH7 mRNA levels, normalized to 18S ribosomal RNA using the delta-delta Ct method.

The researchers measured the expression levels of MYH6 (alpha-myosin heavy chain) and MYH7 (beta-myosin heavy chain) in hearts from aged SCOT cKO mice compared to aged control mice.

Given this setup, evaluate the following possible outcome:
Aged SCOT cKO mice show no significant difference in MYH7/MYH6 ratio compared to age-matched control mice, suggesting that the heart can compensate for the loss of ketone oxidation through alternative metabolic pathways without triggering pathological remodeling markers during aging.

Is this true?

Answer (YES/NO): NO